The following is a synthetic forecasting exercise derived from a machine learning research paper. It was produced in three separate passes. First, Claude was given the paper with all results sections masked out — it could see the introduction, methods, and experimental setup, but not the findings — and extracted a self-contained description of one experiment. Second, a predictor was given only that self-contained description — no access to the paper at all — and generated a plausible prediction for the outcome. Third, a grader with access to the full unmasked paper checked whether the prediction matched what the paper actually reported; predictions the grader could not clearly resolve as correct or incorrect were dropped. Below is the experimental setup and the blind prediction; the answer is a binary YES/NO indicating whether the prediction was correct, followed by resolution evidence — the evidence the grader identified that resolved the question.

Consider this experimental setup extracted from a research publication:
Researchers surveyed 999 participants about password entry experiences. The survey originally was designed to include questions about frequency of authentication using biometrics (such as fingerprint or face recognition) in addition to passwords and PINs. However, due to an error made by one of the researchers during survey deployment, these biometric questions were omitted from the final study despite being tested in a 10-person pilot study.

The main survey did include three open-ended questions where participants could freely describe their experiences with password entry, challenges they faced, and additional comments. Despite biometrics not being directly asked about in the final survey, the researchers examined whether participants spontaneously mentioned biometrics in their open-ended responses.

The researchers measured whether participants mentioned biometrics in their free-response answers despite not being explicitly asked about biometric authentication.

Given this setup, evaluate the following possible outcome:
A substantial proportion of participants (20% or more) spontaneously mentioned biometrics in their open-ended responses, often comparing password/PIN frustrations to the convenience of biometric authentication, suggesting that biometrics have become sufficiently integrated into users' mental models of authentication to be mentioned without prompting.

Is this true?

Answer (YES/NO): YES